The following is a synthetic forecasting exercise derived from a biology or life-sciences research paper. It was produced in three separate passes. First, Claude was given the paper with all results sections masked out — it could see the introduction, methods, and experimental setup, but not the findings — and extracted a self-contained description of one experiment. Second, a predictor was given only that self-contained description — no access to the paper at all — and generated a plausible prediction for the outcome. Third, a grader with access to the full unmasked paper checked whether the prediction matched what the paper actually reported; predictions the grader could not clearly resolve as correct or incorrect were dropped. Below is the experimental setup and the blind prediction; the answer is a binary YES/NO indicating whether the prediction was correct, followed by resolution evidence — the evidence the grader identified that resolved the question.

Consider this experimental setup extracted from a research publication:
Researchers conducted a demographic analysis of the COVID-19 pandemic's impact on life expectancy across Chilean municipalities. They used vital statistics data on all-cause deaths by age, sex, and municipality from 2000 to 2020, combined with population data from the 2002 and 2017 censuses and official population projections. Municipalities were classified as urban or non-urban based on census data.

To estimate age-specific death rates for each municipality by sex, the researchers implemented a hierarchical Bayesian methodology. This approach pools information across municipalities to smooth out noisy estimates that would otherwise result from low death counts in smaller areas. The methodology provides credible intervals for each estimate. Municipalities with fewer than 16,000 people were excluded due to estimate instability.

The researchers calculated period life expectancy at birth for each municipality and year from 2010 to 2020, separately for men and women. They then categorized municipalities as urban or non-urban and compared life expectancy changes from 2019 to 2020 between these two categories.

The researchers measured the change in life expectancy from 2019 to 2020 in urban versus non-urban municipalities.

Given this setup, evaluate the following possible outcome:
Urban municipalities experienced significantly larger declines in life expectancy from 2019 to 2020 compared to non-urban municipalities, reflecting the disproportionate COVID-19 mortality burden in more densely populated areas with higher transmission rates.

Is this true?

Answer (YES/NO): YES